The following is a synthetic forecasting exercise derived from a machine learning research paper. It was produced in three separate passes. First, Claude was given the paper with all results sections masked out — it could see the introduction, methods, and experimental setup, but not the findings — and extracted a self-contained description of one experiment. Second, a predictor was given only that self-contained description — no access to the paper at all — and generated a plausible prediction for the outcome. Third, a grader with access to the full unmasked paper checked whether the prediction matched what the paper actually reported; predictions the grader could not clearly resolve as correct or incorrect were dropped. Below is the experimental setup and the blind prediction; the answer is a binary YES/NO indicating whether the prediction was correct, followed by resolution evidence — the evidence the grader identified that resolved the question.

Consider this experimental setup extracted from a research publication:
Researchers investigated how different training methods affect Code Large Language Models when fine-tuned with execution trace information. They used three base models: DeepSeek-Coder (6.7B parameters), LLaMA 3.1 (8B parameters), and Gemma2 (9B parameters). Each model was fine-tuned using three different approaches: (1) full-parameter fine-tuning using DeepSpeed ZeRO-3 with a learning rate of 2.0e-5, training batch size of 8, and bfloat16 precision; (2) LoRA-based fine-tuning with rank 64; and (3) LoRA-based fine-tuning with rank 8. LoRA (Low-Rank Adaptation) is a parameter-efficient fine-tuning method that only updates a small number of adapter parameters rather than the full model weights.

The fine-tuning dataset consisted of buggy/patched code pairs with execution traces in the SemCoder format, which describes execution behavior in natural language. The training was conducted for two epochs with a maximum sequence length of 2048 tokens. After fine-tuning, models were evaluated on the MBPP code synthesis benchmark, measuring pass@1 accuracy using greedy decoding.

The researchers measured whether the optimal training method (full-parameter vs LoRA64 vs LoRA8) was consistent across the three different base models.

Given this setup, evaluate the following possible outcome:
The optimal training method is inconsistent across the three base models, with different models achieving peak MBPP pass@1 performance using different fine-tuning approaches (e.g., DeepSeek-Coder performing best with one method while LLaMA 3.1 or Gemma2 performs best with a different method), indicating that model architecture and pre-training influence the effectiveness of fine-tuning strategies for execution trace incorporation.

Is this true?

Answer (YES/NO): YES